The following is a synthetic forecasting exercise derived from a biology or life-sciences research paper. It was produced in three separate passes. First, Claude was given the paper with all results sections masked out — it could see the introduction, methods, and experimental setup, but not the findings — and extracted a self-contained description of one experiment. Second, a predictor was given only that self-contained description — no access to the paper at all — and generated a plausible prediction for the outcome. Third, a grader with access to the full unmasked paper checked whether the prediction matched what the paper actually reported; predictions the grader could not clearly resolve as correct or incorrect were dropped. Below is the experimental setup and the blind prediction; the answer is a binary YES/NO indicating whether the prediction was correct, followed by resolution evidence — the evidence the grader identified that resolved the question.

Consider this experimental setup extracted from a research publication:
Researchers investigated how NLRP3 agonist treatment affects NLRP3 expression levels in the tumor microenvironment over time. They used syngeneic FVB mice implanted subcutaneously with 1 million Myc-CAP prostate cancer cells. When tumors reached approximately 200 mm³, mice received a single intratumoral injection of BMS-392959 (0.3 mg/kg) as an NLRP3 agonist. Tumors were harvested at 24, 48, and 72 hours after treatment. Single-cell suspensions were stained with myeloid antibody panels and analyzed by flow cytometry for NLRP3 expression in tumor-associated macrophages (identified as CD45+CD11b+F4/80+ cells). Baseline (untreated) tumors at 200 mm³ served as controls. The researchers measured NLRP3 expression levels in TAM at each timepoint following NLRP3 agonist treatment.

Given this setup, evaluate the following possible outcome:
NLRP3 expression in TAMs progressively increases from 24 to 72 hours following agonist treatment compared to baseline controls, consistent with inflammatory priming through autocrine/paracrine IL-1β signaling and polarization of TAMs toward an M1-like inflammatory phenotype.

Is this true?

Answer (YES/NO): NO